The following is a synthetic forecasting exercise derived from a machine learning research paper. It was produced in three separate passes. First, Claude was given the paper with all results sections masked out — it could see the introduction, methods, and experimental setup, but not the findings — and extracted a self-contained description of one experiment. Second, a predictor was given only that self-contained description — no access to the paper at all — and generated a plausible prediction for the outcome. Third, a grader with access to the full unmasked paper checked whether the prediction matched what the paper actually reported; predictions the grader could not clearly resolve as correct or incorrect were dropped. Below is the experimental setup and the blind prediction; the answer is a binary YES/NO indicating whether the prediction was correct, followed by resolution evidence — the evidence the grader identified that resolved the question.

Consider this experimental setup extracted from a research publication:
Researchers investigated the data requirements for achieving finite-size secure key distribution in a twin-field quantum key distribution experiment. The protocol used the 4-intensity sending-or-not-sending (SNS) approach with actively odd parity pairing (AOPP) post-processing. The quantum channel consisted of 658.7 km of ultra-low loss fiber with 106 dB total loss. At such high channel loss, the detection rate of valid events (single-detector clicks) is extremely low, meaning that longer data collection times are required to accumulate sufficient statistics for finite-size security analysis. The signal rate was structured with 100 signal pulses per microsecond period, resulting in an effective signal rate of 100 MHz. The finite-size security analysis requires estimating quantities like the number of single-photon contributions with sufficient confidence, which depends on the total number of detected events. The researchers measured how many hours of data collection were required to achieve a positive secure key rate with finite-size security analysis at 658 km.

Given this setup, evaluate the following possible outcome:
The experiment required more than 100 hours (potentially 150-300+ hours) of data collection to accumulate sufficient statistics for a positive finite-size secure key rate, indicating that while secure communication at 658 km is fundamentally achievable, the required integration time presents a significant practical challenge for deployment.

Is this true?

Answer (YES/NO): NO